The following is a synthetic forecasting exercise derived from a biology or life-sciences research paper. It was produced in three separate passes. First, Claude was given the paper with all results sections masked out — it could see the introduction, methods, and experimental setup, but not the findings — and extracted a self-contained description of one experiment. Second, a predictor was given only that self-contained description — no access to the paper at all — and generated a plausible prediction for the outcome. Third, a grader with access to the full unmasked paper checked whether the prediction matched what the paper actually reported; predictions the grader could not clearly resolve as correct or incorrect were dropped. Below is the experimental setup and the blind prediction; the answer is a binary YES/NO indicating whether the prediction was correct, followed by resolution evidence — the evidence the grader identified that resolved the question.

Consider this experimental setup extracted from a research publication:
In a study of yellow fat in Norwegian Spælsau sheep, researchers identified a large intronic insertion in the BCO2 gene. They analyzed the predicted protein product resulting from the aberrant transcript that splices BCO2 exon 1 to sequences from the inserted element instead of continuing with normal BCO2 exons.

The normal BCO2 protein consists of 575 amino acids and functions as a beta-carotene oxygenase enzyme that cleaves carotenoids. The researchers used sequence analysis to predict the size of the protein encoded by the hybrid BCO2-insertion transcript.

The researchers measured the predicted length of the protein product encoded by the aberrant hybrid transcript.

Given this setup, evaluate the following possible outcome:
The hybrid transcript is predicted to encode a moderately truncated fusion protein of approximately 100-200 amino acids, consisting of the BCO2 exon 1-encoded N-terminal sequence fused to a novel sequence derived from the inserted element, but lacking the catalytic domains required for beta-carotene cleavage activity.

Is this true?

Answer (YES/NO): NO